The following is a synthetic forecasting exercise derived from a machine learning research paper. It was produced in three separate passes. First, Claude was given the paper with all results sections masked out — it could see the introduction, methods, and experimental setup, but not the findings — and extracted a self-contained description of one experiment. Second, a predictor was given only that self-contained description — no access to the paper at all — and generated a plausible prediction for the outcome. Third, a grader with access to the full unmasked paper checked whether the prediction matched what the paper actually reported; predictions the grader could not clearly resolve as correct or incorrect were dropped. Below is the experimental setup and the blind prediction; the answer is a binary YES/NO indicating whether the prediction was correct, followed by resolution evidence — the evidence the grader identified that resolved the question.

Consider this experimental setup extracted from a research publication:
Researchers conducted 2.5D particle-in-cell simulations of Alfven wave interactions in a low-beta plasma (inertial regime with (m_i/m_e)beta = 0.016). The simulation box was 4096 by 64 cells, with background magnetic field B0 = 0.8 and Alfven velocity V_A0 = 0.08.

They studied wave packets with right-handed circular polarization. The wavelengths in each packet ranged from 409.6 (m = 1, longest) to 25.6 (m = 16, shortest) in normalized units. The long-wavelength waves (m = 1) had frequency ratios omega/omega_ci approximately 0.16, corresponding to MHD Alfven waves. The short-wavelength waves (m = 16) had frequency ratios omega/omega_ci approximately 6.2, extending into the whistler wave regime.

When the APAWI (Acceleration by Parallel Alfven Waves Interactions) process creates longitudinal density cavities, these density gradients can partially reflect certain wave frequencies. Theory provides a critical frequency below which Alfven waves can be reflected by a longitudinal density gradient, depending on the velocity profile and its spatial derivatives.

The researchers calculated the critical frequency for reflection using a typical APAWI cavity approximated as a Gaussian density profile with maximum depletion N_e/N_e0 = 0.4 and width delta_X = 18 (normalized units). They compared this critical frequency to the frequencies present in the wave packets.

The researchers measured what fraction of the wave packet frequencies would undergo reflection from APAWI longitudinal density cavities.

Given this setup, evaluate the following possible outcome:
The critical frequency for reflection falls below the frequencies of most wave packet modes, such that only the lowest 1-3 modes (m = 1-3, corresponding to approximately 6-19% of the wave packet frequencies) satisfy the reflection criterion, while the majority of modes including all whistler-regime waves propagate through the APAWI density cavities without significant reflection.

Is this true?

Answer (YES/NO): NO